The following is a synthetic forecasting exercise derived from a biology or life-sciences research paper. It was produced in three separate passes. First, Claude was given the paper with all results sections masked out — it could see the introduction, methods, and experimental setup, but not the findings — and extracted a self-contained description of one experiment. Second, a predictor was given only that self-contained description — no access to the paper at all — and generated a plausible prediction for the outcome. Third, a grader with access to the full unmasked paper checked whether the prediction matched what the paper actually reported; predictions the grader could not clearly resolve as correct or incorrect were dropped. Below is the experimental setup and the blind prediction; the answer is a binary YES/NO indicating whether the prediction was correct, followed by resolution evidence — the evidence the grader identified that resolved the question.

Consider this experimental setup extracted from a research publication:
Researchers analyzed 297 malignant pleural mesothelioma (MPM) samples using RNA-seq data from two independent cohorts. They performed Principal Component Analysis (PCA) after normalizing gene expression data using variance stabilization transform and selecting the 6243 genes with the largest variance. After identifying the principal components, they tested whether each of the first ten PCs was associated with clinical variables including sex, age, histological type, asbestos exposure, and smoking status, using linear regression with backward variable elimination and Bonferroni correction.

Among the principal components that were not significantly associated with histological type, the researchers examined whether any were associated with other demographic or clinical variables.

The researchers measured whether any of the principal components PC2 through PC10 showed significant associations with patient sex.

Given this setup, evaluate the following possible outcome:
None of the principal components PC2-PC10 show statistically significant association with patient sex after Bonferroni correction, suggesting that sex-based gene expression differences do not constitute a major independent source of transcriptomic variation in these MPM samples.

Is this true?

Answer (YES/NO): NO